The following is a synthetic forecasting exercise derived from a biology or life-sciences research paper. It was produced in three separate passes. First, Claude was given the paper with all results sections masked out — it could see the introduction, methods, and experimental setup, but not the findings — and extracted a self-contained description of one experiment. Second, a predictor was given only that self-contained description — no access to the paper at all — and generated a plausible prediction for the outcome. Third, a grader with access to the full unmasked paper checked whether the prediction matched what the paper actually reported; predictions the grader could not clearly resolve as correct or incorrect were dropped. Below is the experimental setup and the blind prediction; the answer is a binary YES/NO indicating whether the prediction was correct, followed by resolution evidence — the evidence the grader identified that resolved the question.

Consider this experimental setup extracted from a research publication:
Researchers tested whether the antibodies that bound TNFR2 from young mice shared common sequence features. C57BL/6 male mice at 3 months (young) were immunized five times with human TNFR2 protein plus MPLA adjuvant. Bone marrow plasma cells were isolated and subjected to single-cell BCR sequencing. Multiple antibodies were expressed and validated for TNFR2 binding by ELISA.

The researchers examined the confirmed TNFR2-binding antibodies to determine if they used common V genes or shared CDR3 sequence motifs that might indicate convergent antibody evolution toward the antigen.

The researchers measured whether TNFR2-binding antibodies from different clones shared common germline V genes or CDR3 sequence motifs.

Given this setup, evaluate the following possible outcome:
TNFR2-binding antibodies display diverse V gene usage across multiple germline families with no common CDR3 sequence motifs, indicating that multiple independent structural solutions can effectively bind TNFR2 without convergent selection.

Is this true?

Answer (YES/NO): NO